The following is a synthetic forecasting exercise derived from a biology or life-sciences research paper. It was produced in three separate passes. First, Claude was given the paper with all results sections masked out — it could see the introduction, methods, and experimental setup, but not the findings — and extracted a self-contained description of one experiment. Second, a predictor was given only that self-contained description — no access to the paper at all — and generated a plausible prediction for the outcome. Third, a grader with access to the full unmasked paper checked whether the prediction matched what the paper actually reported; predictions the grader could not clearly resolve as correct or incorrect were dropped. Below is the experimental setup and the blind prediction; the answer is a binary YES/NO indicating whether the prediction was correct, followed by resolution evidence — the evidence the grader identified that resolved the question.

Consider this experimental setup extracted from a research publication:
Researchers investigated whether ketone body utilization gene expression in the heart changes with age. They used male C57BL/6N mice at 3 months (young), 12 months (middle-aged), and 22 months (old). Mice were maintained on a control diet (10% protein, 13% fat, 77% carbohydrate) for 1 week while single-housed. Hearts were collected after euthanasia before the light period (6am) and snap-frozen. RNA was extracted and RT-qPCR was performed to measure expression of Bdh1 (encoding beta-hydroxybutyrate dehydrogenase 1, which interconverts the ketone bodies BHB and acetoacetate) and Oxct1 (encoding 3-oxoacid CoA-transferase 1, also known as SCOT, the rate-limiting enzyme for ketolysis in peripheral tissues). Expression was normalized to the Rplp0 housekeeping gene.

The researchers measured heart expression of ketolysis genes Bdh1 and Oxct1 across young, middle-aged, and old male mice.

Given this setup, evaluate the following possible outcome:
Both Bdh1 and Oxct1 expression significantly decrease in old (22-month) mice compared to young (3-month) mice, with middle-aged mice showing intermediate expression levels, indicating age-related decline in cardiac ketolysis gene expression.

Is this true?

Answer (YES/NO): NO